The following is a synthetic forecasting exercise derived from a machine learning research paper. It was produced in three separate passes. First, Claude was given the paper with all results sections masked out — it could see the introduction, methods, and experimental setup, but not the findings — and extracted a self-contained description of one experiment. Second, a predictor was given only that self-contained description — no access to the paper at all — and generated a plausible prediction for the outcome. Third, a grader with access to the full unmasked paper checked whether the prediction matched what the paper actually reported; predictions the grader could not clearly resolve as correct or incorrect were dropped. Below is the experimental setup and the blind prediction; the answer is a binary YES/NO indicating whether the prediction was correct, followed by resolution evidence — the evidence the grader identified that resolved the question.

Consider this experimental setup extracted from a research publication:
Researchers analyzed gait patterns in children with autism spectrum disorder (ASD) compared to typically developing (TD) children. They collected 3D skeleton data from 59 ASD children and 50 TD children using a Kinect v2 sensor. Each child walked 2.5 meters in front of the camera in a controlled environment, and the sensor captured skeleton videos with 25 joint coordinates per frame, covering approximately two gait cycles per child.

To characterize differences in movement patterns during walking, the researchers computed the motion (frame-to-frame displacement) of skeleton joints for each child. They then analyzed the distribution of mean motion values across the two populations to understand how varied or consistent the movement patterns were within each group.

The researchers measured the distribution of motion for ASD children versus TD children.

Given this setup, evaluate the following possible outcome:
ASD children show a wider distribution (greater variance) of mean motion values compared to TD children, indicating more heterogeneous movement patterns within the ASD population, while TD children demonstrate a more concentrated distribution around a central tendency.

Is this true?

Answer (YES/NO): NO